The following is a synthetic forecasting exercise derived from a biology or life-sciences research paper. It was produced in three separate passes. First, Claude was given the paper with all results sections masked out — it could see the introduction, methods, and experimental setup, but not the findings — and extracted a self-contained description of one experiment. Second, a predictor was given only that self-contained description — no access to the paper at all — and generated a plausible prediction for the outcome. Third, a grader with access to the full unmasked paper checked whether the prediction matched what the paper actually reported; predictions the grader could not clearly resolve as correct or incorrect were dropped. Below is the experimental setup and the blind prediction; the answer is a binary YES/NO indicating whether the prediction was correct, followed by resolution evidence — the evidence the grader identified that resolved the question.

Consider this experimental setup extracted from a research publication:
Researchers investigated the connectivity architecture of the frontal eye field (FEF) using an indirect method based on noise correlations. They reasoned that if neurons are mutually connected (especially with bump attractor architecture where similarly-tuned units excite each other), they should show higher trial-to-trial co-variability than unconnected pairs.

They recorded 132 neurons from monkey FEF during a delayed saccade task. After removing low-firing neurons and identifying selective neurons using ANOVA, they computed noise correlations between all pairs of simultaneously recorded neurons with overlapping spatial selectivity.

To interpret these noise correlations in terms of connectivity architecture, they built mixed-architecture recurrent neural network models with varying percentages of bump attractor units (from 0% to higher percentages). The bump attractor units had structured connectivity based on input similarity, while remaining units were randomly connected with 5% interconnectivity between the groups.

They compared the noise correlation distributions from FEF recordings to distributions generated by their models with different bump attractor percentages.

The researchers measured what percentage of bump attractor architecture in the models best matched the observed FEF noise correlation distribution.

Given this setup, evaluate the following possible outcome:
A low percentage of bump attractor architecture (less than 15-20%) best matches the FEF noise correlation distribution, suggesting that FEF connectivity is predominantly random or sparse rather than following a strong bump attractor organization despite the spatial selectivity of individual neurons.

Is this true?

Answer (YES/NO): NO